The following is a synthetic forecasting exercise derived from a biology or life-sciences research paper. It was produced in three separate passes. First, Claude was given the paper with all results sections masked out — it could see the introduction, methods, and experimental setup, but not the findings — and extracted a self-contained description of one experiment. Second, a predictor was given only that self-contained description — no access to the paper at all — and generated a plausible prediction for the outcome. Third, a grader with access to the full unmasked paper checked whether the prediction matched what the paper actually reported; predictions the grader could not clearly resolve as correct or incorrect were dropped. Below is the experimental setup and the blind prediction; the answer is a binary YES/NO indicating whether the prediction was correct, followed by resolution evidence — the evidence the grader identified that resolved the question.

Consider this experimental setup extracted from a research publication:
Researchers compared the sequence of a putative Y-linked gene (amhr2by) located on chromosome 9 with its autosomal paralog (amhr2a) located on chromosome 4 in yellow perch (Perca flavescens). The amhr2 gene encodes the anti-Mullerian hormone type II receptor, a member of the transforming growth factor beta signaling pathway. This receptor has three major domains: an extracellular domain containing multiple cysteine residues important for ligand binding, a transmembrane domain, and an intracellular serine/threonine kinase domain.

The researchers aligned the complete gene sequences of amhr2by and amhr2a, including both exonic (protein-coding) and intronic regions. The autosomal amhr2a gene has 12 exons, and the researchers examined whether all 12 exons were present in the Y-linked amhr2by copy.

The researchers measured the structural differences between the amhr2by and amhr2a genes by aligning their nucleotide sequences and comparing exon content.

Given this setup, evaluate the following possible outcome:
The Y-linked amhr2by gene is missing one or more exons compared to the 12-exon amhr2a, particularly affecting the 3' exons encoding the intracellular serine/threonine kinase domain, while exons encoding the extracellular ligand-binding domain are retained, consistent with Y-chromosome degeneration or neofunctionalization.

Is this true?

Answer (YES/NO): NO